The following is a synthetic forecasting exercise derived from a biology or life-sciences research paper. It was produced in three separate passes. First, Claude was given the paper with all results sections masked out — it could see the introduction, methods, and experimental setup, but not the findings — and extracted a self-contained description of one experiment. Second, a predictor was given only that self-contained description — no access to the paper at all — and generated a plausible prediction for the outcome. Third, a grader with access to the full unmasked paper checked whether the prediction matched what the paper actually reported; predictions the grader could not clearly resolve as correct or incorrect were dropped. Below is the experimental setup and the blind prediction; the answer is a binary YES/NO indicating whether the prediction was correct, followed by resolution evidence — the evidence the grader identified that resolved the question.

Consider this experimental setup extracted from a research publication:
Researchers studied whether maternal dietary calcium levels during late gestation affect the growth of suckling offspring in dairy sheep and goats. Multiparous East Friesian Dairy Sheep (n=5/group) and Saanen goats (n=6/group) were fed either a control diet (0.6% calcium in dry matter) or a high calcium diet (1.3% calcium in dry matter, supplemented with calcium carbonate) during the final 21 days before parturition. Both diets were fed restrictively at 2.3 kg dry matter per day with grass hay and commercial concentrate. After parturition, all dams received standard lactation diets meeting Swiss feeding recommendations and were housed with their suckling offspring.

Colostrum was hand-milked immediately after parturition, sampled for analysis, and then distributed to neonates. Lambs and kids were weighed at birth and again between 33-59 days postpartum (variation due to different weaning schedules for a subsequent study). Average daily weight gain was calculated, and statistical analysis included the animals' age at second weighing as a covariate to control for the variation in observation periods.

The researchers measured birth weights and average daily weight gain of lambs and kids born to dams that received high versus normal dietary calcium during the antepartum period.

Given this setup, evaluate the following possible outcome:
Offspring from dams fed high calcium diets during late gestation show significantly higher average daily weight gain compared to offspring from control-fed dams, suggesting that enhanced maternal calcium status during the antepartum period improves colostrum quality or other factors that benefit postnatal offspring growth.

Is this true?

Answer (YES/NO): NO